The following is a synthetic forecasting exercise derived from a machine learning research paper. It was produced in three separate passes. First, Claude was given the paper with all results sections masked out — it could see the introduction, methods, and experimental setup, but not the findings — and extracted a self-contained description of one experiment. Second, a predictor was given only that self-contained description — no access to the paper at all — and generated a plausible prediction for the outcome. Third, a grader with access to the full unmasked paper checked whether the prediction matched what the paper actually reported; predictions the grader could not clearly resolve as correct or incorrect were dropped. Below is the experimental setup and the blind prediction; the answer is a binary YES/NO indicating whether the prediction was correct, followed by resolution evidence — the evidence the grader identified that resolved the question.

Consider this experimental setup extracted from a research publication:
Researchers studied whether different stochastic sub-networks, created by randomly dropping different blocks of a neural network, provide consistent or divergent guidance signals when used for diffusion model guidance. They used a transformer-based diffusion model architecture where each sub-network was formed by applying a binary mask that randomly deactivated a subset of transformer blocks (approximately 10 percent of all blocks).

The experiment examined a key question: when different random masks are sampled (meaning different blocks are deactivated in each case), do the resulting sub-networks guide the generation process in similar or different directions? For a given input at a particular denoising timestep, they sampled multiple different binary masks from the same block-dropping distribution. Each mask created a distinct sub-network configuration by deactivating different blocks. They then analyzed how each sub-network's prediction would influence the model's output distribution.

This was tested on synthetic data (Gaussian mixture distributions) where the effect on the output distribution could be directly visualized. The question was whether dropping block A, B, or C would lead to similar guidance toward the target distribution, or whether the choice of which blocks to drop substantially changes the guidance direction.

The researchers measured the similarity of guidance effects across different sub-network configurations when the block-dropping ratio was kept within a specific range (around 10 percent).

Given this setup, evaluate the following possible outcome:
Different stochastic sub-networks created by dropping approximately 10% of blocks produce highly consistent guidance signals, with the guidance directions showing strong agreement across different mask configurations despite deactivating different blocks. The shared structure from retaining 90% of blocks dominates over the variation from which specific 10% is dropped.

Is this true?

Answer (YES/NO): YES